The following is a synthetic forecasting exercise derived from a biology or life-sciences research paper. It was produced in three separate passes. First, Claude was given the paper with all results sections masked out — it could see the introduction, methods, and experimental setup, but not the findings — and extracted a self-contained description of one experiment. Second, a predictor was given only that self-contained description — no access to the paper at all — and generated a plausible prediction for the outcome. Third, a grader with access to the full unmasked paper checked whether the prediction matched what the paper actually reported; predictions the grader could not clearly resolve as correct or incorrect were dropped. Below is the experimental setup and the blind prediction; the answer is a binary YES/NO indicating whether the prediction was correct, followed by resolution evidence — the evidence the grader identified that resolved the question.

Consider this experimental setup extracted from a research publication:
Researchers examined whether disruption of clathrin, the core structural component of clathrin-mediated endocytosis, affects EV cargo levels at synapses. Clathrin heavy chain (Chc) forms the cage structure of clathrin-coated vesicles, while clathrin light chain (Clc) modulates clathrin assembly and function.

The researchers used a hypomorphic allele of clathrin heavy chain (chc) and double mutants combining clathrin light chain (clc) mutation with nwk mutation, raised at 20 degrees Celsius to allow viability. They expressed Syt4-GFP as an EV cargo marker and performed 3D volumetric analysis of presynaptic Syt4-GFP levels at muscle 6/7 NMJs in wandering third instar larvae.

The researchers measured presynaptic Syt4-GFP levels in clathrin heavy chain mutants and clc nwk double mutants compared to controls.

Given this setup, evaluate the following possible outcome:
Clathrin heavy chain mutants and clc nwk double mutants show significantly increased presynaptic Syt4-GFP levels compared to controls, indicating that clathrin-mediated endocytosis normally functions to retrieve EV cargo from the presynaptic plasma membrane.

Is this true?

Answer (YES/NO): NO